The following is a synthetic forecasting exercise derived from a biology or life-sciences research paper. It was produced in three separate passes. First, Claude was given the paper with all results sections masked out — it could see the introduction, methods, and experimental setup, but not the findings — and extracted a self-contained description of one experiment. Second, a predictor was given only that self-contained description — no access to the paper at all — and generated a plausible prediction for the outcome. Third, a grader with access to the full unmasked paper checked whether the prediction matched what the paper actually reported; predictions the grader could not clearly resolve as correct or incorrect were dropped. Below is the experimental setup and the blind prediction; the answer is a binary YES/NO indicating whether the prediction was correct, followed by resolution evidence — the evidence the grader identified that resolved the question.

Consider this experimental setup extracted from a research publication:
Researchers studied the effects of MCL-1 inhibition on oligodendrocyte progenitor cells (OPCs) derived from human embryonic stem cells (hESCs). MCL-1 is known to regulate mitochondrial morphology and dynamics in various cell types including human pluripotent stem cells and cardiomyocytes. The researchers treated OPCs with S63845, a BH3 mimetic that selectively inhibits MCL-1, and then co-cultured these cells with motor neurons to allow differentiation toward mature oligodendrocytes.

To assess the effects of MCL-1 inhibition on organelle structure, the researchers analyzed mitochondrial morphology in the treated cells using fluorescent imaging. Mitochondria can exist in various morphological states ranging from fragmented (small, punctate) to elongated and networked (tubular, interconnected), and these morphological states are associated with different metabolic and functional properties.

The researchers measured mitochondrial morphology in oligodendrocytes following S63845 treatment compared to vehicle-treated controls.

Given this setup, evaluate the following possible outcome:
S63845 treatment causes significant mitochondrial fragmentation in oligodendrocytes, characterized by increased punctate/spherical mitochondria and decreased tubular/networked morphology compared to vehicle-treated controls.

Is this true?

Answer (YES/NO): NO